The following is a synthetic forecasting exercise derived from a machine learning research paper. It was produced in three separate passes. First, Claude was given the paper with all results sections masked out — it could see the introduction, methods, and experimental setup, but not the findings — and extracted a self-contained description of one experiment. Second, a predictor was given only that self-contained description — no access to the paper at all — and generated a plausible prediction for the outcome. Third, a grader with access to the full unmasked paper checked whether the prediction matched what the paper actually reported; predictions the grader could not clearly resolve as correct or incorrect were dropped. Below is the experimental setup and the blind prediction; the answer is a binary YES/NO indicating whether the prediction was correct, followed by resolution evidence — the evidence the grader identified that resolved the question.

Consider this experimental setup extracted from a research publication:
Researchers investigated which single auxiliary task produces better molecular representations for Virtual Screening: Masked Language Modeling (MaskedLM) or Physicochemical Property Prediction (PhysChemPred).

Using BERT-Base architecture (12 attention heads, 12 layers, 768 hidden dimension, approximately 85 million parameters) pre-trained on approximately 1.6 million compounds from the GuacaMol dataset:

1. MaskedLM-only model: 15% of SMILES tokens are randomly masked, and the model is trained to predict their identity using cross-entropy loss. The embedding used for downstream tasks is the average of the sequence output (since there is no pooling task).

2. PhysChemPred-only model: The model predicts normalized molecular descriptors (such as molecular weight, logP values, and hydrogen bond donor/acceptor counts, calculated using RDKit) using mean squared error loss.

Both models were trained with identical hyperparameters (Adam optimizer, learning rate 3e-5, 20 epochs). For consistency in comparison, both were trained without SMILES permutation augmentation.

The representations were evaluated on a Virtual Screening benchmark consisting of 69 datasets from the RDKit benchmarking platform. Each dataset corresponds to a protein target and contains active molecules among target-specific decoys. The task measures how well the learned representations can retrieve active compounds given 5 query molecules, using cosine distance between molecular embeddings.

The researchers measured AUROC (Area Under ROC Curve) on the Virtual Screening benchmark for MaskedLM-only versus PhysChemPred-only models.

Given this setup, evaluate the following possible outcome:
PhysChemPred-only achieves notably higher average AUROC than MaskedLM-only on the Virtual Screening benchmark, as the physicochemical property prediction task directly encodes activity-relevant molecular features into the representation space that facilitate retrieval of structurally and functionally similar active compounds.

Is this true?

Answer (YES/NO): YES